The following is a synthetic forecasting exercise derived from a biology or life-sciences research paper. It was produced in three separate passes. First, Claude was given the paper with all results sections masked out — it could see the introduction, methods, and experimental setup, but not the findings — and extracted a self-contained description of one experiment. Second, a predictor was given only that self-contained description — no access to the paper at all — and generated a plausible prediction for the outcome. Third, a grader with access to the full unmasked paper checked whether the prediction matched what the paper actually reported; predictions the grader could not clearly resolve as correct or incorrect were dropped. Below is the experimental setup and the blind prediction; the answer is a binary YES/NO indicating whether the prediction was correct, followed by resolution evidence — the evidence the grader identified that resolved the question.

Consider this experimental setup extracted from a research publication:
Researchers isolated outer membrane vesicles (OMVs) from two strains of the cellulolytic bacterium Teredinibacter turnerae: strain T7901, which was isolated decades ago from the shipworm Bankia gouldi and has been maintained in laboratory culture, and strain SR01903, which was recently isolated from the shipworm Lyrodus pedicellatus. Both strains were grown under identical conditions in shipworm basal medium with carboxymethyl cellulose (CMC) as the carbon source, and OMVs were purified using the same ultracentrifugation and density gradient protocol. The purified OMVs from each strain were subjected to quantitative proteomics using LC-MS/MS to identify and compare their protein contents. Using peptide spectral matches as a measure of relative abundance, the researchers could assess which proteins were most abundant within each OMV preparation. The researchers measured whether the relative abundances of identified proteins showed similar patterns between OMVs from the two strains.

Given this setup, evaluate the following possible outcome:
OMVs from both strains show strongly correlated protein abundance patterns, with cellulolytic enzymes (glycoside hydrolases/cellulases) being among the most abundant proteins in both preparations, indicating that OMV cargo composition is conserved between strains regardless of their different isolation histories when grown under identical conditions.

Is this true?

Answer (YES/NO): NO